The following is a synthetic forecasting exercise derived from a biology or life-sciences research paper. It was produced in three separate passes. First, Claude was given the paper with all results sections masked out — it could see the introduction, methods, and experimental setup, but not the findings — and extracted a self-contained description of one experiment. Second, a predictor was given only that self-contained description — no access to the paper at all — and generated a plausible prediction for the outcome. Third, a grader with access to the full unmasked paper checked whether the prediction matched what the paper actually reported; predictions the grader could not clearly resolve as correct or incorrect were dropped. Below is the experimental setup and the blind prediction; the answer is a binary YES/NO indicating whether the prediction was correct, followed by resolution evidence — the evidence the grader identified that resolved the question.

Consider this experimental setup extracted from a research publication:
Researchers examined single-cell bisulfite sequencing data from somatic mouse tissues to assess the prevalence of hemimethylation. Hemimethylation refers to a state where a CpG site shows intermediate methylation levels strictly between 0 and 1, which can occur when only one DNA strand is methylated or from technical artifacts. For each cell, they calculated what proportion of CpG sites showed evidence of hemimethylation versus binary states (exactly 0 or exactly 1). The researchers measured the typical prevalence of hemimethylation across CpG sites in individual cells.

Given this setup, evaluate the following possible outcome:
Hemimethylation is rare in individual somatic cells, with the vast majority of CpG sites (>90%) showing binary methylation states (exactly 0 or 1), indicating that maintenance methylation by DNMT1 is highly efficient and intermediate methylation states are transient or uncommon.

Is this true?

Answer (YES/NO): YES